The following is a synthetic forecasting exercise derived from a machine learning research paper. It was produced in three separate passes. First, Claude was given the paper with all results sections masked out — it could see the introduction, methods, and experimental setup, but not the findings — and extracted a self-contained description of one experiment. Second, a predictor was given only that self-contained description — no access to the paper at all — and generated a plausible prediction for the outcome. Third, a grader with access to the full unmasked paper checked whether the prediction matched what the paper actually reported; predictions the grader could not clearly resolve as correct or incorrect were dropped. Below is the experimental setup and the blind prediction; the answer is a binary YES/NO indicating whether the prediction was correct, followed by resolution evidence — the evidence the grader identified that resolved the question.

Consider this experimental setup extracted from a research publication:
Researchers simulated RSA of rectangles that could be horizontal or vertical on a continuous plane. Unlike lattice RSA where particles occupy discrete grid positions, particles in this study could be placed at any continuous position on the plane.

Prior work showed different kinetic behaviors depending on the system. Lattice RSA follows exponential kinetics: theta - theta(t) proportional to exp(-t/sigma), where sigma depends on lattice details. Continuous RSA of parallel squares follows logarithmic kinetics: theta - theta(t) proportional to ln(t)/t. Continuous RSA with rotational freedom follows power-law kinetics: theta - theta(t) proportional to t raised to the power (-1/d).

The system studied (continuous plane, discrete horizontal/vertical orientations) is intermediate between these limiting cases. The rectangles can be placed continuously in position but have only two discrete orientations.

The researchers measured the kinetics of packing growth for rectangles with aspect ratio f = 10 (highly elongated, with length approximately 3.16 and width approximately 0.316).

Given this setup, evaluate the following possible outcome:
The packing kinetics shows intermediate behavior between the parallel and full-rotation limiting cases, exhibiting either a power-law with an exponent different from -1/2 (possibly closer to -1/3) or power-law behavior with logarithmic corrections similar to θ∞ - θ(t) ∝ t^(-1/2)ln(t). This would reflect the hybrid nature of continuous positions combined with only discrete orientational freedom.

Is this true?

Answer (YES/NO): NO